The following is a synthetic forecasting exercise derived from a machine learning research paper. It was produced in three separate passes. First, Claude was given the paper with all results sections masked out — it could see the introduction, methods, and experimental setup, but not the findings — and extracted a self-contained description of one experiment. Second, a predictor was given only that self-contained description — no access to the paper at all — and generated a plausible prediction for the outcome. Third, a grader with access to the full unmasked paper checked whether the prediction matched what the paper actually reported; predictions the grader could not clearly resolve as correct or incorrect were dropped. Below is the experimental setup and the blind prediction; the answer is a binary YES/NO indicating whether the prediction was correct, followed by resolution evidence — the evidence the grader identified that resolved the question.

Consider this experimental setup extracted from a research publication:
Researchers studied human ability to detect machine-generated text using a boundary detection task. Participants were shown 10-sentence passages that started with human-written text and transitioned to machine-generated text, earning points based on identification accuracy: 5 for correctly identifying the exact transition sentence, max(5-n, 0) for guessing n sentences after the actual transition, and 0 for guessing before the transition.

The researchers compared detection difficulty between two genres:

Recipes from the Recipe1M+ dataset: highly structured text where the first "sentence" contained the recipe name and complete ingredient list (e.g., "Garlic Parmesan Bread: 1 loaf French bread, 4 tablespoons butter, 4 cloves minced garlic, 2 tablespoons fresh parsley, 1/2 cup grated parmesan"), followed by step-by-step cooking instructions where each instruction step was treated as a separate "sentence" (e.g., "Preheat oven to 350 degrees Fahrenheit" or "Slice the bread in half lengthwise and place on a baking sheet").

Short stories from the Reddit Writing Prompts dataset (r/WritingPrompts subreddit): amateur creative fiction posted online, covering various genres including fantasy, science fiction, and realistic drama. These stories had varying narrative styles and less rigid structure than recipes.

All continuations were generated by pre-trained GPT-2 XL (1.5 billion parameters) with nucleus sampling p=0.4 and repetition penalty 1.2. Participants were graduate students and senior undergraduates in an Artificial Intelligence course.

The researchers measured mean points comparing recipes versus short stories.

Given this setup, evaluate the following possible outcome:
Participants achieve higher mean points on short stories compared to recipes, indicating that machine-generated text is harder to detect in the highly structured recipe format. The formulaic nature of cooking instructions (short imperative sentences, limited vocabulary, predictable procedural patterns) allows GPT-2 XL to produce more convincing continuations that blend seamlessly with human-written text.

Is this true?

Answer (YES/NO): NO